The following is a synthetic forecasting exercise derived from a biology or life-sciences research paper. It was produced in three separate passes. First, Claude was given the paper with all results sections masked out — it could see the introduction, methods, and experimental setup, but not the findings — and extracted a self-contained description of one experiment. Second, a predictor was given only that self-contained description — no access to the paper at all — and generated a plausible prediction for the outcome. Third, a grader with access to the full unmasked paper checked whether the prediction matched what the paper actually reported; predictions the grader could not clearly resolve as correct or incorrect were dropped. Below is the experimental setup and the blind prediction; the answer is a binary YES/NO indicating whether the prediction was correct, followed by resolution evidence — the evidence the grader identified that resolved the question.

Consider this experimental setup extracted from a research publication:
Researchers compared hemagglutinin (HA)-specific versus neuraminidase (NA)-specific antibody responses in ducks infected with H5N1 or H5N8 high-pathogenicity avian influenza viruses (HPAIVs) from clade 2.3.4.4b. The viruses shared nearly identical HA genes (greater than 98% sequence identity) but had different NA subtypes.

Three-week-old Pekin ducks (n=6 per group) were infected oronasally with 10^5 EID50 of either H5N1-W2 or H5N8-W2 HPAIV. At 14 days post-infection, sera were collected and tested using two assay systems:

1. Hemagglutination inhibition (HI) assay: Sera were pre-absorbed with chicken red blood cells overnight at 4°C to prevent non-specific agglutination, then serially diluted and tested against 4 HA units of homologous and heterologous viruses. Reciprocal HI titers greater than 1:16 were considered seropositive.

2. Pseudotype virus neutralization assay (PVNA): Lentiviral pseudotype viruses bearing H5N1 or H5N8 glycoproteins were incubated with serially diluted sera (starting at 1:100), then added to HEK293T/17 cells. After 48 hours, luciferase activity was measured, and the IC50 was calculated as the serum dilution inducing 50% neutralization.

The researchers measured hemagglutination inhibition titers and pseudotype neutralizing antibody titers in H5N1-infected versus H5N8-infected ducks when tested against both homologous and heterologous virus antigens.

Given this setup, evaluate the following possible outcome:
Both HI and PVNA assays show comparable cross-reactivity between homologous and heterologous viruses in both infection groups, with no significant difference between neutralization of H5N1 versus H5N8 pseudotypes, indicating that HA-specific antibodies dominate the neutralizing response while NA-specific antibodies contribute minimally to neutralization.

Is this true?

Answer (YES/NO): NO